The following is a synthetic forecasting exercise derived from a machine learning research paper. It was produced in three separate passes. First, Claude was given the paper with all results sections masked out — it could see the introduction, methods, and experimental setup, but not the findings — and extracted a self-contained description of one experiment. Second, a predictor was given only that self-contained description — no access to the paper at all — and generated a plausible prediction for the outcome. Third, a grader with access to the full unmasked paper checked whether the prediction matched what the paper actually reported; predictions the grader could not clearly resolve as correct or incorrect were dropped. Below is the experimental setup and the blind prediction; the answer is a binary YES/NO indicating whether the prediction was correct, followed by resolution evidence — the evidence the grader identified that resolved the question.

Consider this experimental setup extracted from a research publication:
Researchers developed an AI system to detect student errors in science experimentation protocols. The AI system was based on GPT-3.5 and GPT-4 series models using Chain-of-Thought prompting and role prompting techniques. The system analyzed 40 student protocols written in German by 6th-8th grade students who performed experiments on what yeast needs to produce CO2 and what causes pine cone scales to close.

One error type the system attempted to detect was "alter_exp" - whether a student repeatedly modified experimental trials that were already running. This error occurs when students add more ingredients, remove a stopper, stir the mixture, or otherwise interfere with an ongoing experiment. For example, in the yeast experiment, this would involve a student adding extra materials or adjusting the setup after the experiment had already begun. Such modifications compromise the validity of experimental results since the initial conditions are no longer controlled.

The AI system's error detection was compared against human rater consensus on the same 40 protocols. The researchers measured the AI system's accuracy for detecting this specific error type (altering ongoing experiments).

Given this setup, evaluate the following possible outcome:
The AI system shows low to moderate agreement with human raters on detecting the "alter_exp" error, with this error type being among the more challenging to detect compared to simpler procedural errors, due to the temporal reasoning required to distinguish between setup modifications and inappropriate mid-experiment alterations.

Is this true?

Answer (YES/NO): NO